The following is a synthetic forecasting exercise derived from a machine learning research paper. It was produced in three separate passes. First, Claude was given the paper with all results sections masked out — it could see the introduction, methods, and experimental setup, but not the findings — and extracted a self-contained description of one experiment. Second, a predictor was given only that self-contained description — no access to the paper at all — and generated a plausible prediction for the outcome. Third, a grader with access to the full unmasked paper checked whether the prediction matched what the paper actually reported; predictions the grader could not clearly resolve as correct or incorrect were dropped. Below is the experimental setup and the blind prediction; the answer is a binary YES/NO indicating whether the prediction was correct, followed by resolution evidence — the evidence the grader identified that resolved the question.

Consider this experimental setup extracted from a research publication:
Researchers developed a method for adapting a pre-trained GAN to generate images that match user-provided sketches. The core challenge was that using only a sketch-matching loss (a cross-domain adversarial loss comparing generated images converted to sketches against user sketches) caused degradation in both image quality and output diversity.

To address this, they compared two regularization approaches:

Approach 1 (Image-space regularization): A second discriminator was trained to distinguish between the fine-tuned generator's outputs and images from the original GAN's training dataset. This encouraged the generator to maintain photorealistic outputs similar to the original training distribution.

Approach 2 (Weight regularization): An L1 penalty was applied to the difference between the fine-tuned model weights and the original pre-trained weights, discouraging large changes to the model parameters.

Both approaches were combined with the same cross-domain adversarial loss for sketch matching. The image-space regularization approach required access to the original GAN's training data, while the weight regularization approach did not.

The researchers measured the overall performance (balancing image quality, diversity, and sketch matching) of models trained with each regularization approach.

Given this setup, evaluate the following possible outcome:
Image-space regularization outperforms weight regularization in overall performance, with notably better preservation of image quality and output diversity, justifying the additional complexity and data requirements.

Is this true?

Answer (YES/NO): NO